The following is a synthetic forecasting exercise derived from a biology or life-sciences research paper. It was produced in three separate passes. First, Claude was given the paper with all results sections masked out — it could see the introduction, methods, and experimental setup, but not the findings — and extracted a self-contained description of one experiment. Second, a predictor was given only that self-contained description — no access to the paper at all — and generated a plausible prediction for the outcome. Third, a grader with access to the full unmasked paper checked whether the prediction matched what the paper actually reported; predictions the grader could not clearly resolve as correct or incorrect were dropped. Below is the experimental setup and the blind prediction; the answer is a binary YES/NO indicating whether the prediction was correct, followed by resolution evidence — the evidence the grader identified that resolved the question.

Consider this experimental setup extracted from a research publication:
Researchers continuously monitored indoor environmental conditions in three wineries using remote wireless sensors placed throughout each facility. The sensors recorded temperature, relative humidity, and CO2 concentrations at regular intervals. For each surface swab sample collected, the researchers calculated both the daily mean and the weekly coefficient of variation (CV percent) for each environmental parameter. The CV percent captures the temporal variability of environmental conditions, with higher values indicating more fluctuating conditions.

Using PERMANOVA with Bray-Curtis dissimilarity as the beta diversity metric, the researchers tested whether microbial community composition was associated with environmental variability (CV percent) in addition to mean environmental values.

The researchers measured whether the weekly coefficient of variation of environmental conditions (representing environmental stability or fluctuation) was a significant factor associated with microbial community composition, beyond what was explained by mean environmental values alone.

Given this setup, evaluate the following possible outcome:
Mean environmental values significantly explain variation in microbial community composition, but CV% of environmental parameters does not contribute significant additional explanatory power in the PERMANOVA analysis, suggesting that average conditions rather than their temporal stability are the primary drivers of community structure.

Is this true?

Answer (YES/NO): NO